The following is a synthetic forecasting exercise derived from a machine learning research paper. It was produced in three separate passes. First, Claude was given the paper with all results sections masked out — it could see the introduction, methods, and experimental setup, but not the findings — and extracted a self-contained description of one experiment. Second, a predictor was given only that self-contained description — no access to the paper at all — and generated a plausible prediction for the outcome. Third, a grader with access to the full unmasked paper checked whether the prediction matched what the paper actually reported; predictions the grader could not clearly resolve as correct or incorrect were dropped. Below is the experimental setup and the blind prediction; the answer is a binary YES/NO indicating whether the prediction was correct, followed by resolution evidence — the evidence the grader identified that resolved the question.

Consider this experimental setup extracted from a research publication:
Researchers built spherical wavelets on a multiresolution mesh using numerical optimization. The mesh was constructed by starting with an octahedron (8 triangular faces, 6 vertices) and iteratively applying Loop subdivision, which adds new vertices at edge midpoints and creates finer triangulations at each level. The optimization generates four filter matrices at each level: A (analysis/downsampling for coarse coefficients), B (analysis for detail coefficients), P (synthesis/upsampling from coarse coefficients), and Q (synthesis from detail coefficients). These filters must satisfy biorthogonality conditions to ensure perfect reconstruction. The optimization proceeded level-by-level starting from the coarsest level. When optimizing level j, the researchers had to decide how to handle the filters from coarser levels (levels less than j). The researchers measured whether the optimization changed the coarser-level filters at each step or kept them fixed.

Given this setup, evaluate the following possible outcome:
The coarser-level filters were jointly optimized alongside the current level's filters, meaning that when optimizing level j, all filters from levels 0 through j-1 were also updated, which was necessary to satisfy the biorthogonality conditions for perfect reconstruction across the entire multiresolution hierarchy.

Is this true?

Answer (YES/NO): NO